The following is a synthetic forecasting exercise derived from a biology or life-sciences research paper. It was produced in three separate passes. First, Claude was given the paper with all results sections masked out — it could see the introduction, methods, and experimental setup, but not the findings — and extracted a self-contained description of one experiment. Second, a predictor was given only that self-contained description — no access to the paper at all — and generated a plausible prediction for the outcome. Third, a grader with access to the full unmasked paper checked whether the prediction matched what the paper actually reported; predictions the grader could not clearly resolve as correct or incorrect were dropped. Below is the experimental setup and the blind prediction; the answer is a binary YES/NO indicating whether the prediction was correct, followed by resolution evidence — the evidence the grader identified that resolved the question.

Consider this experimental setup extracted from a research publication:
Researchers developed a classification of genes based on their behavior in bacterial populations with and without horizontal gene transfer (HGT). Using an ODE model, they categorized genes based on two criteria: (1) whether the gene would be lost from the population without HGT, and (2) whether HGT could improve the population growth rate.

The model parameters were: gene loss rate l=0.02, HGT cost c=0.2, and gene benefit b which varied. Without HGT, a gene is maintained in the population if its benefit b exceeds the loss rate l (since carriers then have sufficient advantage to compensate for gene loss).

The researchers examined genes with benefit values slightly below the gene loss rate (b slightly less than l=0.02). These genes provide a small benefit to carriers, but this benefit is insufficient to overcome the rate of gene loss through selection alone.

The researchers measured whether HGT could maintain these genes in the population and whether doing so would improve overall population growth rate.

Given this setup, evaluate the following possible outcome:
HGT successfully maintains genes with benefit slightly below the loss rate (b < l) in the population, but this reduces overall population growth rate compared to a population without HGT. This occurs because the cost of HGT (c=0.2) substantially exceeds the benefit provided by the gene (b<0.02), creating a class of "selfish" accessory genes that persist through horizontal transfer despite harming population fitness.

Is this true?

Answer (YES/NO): NO